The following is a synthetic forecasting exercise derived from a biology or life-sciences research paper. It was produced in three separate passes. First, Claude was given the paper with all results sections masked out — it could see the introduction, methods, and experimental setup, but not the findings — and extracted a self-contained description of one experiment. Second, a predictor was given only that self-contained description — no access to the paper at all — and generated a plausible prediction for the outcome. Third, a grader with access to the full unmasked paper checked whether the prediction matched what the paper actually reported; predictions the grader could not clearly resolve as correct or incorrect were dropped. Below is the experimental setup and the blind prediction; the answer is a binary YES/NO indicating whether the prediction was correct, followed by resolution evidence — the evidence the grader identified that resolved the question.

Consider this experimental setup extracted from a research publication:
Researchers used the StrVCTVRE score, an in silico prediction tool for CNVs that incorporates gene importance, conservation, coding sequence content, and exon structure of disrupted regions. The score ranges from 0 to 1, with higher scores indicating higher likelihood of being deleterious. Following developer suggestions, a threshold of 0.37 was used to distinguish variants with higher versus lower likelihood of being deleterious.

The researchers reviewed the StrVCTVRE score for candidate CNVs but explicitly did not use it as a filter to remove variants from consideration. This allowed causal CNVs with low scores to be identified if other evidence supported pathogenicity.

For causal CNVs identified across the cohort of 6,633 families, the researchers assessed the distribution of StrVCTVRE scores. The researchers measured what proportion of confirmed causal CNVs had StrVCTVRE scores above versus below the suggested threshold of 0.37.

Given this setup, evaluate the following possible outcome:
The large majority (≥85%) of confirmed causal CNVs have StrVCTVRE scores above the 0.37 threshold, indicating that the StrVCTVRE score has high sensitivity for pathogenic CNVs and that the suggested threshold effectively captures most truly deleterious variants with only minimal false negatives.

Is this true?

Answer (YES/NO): YES